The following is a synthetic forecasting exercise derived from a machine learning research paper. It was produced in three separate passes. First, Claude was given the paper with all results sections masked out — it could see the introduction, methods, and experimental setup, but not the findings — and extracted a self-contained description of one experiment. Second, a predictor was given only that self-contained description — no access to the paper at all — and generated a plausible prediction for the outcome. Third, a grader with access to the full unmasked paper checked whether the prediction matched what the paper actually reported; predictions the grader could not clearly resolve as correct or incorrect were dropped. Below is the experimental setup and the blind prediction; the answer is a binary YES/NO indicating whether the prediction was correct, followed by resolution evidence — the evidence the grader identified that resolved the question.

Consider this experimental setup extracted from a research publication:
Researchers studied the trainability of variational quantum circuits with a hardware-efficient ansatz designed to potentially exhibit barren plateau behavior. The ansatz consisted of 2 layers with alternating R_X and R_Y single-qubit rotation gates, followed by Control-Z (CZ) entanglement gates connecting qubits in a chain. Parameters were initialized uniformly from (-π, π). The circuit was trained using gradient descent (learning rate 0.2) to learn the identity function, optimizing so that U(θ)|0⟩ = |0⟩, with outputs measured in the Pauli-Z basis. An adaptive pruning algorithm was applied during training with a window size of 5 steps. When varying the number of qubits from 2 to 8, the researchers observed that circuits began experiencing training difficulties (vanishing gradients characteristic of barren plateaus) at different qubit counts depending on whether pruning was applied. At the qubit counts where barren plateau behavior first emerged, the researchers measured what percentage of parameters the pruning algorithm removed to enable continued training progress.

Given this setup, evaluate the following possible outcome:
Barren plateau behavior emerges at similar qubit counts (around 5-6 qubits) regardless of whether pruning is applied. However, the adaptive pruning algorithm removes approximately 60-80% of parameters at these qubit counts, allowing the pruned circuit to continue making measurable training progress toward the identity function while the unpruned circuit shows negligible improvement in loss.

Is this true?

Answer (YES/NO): NO